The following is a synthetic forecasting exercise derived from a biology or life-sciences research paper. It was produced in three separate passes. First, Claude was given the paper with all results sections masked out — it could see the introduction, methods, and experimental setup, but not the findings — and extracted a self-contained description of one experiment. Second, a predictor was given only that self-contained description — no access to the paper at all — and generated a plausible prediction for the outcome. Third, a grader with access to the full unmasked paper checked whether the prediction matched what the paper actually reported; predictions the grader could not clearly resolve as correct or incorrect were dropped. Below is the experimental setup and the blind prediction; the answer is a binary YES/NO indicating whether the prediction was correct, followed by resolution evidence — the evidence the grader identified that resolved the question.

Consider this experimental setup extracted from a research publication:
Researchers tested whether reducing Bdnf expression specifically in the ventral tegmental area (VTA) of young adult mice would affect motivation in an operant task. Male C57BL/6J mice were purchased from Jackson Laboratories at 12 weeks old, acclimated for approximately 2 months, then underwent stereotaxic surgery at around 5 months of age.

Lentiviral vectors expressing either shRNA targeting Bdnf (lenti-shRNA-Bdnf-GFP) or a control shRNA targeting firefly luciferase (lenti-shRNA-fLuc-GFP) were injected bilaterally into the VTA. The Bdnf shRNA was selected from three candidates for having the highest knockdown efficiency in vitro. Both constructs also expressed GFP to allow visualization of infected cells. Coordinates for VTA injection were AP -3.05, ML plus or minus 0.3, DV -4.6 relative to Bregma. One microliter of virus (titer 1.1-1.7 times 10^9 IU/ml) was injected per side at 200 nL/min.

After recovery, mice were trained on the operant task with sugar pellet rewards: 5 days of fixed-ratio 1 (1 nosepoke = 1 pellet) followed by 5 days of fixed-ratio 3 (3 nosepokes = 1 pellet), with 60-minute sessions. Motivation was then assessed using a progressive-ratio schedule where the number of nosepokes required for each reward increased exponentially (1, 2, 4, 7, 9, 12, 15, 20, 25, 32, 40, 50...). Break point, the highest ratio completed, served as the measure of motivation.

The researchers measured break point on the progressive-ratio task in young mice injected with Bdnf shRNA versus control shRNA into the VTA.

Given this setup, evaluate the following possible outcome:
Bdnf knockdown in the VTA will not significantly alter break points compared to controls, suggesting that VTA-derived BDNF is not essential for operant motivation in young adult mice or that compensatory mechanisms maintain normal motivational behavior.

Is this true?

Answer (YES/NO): NO